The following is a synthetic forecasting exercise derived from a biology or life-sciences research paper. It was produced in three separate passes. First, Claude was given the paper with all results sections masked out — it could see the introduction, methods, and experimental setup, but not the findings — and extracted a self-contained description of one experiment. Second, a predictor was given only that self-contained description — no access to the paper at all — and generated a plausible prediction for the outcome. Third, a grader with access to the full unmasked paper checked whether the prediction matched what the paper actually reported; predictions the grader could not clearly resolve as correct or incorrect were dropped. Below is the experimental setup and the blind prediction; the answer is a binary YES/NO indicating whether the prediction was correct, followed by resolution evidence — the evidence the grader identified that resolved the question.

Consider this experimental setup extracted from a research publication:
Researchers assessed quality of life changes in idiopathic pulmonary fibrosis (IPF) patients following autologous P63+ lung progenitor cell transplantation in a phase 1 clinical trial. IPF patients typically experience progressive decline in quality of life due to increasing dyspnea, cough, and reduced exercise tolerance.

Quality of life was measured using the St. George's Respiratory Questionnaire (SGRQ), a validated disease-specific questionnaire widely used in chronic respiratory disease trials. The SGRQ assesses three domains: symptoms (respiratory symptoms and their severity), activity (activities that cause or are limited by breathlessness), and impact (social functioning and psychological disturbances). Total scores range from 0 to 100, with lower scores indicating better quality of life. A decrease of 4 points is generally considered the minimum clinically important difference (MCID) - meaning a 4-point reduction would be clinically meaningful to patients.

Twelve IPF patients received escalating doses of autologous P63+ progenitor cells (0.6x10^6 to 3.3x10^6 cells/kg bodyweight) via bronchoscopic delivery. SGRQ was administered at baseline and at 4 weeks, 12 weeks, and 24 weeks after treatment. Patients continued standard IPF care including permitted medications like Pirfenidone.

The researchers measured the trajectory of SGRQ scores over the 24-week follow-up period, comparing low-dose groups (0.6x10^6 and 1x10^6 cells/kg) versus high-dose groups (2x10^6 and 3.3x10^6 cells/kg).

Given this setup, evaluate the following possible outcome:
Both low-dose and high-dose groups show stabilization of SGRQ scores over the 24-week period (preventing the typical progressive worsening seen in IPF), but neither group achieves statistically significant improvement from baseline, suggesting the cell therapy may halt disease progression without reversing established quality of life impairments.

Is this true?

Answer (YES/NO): NO